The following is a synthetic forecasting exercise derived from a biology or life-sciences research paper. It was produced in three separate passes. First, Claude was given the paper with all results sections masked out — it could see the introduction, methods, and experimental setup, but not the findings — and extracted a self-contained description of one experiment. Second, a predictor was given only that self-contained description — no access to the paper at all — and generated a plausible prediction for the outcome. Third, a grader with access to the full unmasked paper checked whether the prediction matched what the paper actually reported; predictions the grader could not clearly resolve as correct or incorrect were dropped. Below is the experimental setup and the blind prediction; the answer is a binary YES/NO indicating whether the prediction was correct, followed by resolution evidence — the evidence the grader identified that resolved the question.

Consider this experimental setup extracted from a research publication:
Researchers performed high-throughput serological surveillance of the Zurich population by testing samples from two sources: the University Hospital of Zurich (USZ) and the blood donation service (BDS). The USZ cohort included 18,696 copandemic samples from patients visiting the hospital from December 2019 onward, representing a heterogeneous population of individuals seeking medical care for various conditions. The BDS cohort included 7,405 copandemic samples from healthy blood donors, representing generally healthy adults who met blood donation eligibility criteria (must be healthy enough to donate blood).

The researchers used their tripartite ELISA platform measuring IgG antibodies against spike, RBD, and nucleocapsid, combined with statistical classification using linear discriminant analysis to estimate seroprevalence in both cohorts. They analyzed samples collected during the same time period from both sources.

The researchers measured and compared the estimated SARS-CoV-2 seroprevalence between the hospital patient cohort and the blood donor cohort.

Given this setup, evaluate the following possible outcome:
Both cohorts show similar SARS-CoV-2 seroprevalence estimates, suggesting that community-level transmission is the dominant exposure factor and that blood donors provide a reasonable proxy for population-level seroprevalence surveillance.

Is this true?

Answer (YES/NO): YES